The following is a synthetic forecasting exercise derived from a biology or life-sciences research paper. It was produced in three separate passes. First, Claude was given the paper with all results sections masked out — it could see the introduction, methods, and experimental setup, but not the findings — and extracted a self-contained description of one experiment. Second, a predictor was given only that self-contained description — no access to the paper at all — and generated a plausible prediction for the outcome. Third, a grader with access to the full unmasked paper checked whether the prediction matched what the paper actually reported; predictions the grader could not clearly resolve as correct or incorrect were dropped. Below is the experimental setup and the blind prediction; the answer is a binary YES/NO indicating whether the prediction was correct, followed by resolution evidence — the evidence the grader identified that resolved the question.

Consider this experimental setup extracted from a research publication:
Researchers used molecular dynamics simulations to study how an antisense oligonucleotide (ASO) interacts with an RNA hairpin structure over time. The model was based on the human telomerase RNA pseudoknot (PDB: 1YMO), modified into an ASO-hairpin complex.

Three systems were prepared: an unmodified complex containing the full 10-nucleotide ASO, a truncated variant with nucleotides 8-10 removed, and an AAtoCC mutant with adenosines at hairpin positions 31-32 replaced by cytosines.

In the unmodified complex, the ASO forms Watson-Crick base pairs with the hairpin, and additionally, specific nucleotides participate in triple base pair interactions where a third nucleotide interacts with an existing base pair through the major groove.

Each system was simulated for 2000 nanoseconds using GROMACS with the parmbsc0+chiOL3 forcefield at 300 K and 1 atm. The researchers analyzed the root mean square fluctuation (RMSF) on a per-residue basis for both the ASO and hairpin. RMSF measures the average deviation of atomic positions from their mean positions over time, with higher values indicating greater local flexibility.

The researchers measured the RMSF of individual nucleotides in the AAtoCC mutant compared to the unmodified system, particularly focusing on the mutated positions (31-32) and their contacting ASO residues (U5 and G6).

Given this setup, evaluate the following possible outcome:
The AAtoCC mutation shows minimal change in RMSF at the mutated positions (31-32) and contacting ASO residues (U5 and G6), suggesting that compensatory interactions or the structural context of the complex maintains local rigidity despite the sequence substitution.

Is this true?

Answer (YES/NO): NO